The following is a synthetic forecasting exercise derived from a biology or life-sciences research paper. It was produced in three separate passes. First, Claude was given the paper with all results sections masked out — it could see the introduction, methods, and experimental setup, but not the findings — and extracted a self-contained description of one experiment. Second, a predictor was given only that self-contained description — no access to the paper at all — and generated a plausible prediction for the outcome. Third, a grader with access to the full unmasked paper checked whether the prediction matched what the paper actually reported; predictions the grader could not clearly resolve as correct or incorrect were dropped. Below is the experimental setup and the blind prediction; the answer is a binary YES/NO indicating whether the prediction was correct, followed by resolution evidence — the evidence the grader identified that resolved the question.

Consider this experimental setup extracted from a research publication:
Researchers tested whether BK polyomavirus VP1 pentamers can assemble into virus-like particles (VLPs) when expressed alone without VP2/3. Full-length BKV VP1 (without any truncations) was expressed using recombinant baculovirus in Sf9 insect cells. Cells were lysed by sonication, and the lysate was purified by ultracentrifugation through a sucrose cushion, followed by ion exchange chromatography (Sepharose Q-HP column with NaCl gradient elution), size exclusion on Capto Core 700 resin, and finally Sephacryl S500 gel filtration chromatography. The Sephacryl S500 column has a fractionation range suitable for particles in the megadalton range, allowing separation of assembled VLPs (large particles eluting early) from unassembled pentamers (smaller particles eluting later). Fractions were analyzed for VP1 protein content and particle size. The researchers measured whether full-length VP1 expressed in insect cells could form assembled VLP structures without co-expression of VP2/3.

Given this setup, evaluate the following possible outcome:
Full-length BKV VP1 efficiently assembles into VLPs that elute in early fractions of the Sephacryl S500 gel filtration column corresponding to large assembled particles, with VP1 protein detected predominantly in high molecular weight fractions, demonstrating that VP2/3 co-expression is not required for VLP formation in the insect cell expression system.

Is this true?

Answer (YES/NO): YES